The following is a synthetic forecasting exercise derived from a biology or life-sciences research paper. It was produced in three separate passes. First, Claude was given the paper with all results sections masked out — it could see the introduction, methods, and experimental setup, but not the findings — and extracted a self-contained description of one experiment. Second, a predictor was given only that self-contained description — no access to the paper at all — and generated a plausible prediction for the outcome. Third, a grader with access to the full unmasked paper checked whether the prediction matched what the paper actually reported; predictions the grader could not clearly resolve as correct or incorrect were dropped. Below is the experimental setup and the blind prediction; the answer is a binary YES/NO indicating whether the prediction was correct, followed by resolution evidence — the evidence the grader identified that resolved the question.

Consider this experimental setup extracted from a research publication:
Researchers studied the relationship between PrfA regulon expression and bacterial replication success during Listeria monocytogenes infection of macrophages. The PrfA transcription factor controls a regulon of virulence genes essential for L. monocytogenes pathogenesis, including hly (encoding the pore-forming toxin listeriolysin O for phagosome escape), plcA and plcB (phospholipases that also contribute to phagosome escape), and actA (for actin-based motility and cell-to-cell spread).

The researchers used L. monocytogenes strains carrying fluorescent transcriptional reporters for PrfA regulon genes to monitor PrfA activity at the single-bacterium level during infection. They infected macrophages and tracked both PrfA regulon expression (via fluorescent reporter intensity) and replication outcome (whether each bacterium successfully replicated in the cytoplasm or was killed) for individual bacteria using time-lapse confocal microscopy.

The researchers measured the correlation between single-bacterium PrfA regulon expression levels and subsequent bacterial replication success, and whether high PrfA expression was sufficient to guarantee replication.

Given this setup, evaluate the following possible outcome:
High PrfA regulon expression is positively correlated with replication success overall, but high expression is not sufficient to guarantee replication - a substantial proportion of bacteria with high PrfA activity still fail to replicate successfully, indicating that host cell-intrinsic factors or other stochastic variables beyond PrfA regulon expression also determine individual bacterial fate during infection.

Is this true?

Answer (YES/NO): YES